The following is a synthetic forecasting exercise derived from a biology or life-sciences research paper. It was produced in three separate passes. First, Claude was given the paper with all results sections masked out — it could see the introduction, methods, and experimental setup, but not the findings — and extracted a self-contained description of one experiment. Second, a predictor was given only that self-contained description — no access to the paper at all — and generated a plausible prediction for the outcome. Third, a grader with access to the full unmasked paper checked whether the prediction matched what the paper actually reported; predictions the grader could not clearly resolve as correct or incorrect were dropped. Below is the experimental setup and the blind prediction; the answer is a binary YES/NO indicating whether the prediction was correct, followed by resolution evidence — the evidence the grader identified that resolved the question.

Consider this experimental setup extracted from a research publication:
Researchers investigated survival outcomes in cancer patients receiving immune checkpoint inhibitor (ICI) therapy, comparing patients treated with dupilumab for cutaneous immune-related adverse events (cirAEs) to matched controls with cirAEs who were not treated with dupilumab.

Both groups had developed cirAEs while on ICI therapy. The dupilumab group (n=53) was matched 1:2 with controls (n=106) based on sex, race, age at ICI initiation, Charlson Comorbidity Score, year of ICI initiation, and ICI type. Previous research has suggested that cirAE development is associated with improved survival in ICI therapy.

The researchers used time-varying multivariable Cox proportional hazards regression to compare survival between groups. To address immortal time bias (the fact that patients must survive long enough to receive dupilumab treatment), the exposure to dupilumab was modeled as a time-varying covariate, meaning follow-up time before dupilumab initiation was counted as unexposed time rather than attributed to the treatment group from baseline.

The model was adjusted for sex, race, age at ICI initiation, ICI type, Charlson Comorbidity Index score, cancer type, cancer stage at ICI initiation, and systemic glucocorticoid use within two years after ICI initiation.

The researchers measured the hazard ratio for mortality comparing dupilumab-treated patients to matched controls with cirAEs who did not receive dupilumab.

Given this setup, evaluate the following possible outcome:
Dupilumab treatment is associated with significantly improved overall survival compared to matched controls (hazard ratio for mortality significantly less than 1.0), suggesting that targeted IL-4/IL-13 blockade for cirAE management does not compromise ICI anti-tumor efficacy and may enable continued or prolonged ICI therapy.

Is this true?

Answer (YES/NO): NO